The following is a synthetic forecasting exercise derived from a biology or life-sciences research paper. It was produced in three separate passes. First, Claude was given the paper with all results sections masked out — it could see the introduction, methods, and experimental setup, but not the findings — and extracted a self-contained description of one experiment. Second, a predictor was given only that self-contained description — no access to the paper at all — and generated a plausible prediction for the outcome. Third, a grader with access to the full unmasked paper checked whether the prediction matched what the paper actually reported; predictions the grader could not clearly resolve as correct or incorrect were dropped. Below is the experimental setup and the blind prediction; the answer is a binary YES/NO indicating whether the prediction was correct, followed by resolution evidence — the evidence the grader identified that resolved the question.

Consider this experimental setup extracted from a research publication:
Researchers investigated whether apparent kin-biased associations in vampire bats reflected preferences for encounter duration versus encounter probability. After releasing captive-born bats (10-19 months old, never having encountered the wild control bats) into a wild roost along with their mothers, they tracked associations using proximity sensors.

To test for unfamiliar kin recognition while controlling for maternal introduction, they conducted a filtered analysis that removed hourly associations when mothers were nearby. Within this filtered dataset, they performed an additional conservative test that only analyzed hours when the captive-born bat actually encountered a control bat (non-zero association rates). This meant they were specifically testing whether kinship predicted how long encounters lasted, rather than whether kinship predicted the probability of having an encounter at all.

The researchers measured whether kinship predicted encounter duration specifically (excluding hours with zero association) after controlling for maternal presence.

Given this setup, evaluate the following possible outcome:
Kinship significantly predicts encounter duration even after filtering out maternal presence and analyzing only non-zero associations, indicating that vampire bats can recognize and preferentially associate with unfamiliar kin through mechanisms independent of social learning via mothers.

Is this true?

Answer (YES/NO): YES